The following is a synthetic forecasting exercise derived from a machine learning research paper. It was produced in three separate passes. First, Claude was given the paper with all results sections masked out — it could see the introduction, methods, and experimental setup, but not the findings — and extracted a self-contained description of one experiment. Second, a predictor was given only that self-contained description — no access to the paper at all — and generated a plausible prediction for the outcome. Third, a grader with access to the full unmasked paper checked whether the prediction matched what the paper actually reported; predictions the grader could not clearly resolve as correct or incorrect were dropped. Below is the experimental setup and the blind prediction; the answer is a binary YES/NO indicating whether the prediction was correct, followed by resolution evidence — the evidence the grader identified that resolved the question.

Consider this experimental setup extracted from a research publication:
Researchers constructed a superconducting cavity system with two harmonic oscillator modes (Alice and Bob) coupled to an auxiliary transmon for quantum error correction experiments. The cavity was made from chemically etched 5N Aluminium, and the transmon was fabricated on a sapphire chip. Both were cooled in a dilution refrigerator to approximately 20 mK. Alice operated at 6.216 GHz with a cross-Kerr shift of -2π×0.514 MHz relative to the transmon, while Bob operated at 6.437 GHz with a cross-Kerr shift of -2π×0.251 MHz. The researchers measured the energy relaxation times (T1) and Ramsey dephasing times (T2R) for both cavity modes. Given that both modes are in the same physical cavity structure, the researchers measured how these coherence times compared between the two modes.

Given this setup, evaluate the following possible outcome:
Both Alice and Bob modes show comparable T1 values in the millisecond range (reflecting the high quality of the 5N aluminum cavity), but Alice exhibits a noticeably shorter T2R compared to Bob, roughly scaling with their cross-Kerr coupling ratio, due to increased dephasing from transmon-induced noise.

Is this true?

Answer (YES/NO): NO